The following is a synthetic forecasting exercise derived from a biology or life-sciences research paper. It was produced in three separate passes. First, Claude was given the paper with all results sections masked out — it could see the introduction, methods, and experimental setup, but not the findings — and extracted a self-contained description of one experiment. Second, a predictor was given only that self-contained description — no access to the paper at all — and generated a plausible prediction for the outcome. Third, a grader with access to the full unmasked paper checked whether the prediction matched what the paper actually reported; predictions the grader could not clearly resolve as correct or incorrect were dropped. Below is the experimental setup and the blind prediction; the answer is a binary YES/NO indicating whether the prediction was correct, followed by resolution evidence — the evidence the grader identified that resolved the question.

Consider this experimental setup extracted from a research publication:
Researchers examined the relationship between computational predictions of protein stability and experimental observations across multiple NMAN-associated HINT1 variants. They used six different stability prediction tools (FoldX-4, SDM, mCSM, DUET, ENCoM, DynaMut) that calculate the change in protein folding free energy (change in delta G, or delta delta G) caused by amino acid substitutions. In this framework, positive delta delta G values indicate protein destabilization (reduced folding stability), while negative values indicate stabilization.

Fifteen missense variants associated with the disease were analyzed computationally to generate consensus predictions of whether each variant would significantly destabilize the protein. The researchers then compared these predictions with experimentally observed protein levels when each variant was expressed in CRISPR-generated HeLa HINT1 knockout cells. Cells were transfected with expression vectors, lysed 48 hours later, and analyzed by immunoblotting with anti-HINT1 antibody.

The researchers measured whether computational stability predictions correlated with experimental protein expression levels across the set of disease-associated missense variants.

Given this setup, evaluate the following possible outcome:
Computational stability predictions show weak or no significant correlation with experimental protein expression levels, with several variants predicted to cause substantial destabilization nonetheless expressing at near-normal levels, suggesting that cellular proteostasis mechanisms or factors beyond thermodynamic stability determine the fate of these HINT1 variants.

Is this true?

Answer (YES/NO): YES